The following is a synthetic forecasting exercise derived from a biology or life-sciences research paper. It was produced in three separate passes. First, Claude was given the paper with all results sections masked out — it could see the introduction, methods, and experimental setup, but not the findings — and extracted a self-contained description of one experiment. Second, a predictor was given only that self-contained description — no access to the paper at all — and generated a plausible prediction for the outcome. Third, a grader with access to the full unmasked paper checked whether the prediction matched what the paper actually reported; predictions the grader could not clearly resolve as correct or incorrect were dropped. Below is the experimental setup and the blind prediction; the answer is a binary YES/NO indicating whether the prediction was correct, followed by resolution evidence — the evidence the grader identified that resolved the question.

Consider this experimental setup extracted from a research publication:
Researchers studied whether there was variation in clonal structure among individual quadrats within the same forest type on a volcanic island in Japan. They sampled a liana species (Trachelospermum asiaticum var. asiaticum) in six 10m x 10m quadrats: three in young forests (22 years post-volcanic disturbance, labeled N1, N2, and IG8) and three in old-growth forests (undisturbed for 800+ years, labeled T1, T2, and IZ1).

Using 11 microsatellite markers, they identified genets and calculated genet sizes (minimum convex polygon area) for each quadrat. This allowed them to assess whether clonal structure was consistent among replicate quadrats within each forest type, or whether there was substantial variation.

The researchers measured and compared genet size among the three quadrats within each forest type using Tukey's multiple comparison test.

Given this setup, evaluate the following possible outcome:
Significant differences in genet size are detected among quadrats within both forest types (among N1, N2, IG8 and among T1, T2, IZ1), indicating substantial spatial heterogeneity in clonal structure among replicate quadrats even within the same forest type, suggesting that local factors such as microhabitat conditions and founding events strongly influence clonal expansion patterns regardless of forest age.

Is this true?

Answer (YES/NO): NO